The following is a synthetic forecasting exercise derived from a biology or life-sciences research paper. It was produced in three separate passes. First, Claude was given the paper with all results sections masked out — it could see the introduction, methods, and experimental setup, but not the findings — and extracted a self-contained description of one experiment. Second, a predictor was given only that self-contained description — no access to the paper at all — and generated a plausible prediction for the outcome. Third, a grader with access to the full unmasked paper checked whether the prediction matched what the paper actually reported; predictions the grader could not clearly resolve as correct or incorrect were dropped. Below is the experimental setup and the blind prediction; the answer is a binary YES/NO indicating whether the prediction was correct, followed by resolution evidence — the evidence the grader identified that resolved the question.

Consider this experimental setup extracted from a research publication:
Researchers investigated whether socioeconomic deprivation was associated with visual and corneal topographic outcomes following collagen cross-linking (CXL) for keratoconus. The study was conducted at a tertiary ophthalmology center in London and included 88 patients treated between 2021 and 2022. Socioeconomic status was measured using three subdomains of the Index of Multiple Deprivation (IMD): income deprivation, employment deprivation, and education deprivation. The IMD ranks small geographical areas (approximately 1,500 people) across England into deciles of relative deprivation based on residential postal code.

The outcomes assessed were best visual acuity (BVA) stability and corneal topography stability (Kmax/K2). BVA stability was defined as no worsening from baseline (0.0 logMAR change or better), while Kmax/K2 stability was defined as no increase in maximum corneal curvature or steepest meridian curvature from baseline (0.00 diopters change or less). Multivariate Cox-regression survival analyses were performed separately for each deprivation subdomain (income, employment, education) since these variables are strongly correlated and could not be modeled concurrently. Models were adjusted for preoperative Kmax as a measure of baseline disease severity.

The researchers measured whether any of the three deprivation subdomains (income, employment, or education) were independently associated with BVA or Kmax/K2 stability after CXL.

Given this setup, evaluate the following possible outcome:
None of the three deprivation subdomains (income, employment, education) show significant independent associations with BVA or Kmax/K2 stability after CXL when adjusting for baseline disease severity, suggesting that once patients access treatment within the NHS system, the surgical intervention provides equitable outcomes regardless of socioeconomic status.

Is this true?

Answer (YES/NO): YES